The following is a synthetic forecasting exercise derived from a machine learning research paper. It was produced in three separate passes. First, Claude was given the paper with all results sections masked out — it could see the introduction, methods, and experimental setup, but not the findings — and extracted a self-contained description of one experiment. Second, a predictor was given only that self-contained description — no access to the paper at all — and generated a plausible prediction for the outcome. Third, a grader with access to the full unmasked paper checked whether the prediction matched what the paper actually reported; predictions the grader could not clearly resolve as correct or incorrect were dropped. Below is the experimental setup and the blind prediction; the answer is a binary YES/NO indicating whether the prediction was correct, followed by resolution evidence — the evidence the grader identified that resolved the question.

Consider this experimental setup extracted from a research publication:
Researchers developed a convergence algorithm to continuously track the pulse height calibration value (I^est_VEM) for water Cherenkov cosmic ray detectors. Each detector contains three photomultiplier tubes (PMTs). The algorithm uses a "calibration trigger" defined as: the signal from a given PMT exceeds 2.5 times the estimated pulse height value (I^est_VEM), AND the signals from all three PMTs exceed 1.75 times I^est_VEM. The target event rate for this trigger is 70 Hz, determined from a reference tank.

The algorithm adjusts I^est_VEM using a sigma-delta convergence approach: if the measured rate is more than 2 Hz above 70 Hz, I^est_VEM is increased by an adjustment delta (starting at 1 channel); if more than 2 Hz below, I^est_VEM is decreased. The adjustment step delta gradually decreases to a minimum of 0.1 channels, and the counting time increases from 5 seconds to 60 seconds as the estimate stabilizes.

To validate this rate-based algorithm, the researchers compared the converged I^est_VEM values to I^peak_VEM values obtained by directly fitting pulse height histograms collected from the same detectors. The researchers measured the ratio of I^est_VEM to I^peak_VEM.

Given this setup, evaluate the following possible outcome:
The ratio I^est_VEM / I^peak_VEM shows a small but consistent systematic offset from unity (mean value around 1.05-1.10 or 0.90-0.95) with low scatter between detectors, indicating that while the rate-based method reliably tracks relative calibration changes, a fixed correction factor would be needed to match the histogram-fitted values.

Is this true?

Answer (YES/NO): YES